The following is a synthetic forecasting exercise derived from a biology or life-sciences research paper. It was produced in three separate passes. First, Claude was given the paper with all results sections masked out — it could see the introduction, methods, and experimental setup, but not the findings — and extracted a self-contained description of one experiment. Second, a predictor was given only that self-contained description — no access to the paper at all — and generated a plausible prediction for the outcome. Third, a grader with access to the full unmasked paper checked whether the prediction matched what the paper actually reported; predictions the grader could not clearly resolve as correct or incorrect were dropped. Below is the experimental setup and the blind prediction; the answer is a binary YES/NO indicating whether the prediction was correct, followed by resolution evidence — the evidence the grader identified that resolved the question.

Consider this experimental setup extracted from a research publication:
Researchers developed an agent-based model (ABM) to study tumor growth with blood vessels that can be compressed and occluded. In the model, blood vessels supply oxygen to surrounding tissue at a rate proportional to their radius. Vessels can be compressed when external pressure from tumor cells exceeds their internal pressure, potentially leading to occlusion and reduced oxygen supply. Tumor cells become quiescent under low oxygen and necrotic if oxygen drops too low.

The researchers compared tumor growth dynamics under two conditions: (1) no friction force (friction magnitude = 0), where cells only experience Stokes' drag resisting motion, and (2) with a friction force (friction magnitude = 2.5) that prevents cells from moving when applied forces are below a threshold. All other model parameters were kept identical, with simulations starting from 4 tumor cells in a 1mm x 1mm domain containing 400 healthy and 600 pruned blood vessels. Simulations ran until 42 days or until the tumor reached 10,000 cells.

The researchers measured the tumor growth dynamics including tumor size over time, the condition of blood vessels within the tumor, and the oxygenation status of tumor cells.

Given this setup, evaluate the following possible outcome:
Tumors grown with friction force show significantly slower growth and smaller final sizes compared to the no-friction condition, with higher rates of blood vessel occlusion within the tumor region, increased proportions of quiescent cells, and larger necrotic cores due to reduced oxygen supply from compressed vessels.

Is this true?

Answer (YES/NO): YES